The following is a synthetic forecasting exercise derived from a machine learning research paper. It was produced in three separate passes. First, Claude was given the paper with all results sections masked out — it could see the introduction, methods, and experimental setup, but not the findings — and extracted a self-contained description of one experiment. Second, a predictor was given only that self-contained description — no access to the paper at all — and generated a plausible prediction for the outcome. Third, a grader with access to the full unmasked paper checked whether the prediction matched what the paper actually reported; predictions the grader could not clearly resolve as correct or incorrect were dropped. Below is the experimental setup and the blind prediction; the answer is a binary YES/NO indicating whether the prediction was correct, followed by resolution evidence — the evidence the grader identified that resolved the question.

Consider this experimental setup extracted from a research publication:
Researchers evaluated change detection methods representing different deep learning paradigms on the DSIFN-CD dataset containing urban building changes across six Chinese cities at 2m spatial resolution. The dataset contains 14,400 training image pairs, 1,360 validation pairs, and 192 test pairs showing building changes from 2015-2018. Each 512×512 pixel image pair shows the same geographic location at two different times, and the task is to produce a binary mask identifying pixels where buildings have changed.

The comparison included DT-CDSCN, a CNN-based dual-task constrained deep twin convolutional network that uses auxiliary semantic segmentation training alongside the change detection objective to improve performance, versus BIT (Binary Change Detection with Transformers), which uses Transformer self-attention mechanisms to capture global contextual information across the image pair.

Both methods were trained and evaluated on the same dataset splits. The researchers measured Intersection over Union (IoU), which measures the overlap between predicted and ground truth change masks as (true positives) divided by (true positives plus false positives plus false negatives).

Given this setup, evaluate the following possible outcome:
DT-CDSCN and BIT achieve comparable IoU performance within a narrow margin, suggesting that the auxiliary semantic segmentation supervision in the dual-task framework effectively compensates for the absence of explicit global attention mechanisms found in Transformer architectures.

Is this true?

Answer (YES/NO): YES